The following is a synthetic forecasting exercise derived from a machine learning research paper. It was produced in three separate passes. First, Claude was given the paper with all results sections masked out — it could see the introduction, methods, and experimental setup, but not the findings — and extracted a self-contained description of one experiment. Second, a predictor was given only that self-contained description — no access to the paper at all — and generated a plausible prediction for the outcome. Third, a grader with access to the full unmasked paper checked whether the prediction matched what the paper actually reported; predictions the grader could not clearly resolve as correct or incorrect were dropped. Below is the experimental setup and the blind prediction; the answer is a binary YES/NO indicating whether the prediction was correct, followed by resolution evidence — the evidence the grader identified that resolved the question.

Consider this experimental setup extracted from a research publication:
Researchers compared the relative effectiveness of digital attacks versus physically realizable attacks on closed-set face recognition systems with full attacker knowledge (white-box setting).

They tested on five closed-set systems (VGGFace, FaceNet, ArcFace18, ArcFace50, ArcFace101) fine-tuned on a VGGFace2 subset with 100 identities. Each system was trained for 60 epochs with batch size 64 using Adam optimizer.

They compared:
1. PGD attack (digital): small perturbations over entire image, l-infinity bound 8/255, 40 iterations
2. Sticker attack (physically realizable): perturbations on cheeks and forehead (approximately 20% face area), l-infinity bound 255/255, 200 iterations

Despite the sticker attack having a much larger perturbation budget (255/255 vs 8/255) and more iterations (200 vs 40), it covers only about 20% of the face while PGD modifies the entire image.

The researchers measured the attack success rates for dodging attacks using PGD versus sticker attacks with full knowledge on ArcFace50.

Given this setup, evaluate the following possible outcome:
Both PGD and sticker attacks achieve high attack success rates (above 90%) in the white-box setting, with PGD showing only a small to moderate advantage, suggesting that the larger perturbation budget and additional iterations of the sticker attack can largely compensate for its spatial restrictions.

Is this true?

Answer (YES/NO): YES